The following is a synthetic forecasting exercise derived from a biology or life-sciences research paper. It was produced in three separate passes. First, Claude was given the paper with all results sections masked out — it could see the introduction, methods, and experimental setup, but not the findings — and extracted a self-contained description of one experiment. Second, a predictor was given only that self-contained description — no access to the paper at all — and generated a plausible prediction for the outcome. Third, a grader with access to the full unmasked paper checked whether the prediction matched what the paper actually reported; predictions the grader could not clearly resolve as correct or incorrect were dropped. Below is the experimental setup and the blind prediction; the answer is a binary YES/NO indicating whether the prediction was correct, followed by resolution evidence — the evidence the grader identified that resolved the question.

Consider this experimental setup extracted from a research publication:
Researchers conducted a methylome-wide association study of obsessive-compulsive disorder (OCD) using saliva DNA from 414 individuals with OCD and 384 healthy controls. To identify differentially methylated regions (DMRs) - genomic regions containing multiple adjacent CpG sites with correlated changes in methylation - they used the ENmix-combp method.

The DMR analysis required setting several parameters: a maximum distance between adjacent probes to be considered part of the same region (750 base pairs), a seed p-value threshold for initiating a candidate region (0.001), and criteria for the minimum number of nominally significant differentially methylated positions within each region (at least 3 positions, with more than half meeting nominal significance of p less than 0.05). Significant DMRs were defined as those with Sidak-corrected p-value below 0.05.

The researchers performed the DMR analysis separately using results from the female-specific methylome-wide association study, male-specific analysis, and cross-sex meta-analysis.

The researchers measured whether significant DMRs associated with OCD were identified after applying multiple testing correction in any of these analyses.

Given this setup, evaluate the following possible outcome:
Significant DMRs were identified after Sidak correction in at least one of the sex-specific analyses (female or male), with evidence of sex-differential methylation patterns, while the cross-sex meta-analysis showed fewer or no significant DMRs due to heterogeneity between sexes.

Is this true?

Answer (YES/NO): NO